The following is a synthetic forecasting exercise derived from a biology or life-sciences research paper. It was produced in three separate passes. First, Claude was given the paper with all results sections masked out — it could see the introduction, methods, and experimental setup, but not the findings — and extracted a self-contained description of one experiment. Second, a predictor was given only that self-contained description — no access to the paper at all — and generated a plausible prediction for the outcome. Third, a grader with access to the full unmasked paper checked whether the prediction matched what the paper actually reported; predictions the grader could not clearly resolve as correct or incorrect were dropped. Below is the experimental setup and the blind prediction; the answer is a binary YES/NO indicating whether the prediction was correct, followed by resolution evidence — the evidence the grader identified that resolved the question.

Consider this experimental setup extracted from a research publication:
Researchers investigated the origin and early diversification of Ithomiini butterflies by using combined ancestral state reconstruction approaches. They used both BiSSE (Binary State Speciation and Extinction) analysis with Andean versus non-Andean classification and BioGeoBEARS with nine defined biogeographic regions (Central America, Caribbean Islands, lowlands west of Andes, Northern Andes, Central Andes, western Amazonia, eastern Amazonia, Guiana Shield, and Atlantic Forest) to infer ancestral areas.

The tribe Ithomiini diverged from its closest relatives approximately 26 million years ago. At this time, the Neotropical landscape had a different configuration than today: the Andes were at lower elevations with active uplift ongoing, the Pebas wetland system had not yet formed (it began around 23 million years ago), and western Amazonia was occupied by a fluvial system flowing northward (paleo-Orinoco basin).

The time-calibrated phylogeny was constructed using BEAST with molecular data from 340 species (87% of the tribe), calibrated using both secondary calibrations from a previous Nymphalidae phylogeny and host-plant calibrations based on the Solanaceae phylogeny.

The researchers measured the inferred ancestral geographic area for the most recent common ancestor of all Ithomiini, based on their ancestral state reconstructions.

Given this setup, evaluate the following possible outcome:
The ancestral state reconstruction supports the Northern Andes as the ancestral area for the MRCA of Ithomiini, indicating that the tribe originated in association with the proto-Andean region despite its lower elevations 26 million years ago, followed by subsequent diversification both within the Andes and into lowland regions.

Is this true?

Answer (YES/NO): NO